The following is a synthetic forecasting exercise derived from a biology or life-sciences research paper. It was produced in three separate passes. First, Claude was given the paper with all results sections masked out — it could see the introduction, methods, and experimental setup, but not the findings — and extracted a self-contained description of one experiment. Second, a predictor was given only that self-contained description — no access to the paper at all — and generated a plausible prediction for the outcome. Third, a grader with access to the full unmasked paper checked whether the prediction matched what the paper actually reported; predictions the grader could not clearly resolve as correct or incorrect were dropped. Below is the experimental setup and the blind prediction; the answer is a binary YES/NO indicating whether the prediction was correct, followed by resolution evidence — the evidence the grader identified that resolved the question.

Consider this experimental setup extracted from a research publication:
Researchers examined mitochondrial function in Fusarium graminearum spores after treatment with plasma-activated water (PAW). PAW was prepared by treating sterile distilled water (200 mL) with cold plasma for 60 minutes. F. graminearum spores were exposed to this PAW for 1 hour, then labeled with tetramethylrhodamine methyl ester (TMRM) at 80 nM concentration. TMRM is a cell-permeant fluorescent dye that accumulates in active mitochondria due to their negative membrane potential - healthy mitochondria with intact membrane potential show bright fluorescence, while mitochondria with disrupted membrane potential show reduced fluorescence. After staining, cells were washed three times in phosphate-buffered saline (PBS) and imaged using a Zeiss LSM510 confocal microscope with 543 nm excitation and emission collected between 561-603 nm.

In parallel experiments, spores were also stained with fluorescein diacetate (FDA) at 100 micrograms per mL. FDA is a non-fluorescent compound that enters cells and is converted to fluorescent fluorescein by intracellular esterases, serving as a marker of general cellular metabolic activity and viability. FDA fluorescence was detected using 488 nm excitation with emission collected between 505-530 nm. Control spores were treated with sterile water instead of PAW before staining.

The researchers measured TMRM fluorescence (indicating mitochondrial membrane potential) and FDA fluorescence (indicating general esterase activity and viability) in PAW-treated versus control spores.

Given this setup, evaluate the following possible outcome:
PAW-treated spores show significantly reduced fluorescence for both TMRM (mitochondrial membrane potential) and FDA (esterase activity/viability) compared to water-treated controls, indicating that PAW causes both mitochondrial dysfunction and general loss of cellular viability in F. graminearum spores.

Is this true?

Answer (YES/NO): YES